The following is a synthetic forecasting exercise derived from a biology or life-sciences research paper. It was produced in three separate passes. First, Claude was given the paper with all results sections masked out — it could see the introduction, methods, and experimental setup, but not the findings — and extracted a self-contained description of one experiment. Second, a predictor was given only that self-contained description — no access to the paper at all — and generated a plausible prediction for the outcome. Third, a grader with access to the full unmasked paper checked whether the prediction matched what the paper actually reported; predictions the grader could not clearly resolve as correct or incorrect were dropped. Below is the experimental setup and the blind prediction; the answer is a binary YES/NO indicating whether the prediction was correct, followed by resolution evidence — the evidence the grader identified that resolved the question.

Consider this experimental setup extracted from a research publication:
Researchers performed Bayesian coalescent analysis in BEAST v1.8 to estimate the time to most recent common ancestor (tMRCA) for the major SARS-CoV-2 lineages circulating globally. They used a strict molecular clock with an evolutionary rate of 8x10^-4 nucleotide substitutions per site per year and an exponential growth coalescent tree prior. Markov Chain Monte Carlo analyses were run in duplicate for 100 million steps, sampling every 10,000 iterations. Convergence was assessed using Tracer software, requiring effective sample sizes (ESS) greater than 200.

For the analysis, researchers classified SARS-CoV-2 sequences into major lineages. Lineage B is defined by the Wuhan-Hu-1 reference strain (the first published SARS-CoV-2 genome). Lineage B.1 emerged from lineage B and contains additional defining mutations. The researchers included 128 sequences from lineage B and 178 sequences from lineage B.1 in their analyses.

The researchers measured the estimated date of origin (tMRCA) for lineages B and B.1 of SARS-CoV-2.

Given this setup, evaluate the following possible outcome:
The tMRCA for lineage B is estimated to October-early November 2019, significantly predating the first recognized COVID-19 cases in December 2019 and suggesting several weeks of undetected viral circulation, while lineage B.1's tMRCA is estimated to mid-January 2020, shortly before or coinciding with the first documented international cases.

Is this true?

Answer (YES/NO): NO